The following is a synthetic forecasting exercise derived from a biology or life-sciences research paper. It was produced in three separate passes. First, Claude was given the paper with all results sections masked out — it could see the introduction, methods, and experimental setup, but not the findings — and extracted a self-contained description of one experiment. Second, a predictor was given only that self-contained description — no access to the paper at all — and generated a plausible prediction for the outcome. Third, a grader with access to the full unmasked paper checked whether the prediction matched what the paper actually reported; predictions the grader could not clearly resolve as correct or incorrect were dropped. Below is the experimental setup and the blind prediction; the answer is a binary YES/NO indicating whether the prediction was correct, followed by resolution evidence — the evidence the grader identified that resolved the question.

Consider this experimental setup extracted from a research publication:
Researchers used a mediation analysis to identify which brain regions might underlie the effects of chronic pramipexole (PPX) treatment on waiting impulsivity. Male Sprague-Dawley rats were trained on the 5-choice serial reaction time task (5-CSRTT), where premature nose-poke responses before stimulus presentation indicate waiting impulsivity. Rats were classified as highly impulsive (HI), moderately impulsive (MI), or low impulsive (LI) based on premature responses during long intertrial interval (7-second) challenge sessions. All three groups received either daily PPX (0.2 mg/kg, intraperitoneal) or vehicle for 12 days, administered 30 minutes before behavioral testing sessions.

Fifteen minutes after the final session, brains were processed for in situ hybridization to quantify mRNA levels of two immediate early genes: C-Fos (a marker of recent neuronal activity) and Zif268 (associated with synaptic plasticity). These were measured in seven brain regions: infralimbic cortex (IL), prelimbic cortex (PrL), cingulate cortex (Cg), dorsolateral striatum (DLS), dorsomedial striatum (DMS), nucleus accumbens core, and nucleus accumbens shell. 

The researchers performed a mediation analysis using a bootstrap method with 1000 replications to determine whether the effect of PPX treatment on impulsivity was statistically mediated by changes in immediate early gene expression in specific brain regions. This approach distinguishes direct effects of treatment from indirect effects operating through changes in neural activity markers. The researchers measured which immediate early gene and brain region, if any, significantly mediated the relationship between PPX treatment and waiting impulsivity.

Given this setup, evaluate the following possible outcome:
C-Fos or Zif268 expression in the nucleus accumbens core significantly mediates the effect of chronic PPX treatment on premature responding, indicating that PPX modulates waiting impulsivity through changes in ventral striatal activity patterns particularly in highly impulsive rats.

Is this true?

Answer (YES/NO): YES